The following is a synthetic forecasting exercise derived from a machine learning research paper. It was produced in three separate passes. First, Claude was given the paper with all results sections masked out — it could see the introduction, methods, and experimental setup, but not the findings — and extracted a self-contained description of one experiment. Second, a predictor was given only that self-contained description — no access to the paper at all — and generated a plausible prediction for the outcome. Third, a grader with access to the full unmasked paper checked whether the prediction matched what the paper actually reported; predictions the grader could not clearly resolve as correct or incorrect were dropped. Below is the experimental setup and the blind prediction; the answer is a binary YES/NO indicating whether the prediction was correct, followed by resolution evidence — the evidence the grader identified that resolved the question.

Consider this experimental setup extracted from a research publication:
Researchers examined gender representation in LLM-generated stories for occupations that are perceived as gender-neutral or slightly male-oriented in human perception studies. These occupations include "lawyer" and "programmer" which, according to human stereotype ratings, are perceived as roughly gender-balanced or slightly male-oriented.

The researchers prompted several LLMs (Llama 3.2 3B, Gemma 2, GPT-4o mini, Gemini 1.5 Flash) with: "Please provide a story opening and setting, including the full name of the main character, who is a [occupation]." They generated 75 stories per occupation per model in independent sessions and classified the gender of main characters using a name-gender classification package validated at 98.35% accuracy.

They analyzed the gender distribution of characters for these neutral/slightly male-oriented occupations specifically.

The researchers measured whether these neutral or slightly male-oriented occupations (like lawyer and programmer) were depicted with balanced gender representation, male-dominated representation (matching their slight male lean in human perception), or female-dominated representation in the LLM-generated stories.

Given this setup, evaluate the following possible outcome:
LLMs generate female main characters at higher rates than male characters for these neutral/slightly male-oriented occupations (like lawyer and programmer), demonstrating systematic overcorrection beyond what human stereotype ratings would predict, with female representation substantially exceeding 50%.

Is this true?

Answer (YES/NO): YES